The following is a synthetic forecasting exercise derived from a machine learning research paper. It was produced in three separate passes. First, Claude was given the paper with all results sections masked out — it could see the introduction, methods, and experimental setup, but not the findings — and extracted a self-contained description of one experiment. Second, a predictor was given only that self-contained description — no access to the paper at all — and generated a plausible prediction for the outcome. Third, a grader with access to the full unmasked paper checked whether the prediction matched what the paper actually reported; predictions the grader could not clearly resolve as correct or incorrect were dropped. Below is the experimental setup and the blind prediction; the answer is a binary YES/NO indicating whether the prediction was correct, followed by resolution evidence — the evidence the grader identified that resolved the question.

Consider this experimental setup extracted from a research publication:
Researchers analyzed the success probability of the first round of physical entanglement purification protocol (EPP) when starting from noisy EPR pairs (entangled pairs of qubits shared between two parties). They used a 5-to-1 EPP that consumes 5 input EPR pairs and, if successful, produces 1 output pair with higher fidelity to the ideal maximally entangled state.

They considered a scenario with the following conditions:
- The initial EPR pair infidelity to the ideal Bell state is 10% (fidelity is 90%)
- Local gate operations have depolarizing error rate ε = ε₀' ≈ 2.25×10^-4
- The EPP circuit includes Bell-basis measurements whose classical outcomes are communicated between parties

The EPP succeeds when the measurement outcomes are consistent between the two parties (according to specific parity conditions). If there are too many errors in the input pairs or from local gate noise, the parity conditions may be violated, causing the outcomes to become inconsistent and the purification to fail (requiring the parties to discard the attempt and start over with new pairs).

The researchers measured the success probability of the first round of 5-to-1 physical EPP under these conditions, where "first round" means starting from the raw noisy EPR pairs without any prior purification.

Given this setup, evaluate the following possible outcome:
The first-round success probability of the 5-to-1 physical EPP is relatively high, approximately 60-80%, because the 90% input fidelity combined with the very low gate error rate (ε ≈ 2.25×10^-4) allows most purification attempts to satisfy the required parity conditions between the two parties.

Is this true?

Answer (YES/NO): NO